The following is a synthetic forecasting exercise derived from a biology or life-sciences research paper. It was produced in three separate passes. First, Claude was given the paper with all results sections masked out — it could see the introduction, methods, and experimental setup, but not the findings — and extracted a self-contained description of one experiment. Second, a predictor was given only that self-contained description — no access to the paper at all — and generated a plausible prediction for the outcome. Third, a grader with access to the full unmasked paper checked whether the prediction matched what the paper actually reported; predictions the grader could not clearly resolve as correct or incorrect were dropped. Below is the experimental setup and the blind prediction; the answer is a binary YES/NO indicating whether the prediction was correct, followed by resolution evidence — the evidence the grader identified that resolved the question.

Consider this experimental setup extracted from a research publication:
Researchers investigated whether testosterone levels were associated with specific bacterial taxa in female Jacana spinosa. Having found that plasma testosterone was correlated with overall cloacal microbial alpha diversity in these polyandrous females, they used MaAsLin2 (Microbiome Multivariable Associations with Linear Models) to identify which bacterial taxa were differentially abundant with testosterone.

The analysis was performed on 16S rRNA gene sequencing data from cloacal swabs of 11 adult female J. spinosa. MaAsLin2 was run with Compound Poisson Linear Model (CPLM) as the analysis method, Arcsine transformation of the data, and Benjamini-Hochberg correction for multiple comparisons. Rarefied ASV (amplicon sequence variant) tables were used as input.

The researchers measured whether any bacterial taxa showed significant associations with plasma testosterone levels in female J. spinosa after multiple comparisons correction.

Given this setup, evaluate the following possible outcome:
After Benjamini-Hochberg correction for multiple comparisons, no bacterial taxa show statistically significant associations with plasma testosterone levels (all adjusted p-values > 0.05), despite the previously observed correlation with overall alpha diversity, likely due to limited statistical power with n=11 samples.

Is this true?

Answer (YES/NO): NO